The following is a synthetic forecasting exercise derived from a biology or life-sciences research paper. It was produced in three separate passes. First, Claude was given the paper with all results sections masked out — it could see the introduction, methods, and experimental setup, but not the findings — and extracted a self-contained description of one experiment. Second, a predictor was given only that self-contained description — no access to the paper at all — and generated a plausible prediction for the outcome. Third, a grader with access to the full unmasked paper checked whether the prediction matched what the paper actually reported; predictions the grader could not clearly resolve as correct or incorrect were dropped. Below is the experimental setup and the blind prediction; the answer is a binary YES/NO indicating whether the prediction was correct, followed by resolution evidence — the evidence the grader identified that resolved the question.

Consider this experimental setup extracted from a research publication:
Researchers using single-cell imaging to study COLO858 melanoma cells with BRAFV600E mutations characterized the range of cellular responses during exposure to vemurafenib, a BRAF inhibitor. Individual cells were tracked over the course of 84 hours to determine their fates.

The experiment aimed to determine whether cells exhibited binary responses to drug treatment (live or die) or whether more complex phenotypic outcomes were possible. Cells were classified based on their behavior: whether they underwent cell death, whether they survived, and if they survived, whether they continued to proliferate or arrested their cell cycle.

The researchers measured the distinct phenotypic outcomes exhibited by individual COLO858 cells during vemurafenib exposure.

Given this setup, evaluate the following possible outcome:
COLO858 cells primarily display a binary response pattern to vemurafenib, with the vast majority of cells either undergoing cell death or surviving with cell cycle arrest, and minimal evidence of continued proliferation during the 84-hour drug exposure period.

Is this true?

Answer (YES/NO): NO